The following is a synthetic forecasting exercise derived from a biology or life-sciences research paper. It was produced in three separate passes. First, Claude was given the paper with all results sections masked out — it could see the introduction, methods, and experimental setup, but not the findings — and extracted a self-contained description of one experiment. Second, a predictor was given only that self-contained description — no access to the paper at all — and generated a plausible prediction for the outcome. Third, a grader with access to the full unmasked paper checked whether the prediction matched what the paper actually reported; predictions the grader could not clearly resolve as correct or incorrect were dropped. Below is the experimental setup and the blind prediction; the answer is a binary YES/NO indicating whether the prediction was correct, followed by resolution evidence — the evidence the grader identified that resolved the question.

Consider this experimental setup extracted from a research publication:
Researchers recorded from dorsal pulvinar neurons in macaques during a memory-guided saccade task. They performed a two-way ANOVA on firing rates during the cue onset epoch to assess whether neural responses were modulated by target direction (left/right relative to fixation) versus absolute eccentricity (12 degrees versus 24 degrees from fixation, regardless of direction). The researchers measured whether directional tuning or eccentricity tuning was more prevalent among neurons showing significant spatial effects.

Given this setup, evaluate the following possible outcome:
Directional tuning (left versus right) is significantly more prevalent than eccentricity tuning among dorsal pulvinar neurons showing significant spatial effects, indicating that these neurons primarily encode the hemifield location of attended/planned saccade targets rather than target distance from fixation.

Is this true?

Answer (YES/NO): YES